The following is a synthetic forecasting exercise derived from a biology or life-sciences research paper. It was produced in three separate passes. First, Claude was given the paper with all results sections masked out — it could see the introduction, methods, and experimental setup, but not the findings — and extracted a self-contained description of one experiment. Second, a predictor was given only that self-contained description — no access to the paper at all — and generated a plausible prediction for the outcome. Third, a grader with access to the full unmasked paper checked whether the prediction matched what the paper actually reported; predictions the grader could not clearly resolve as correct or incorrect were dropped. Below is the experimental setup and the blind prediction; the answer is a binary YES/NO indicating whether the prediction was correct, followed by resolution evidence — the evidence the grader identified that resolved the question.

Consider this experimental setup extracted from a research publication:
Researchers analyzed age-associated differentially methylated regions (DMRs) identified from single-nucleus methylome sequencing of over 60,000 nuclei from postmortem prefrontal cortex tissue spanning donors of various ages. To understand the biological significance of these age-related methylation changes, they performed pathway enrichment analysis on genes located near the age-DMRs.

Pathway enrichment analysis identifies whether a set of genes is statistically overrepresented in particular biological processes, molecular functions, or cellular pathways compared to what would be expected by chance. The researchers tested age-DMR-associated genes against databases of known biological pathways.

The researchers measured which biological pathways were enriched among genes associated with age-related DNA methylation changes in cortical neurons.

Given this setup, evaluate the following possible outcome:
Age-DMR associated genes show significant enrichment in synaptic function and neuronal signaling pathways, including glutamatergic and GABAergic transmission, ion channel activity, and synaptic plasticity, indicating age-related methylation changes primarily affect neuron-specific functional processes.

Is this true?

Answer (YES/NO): NO